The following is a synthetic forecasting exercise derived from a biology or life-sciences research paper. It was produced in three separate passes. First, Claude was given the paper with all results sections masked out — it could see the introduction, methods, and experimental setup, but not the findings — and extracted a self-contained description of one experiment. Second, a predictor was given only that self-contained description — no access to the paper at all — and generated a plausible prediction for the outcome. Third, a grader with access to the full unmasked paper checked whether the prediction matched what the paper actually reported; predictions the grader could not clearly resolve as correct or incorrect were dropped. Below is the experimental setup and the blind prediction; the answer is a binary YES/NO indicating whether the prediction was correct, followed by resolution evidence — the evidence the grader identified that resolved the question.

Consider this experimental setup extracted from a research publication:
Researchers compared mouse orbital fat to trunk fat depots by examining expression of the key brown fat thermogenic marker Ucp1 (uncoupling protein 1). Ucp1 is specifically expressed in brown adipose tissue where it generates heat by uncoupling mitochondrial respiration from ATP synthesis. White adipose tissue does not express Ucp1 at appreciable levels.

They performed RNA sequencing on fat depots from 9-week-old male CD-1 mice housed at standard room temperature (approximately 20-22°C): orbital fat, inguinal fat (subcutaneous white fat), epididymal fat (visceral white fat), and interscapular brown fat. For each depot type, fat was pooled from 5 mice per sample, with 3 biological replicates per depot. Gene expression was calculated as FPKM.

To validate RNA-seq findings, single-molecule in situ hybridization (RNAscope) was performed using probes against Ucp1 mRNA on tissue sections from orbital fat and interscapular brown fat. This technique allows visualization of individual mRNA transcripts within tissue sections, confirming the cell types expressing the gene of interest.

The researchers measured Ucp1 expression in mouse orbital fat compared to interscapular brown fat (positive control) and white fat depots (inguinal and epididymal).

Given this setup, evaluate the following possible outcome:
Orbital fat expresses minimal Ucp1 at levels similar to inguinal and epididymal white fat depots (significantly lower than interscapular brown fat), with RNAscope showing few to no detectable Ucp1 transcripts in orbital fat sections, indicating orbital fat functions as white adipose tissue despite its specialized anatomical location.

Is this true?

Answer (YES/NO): NO